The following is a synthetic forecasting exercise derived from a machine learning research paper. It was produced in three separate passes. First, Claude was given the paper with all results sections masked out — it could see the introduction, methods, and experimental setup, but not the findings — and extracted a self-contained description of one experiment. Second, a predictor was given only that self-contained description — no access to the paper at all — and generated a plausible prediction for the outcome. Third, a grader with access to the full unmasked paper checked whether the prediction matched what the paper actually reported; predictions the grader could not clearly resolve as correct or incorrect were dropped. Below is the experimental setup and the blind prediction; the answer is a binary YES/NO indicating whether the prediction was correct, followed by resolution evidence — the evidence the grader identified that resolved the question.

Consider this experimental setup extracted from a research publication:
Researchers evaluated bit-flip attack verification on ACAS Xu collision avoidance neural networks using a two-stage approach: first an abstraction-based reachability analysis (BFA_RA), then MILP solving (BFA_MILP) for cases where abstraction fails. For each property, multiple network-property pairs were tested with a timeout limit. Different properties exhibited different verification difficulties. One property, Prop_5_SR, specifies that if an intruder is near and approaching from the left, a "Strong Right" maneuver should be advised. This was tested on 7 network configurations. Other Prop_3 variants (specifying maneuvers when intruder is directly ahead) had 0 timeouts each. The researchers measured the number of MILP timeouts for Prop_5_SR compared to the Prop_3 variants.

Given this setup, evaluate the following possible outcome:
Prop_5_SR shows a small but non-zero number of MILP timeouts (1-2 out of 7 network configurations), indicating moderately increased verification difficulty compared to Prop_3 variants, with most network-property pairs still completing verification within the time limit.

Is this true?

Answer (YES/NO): NO